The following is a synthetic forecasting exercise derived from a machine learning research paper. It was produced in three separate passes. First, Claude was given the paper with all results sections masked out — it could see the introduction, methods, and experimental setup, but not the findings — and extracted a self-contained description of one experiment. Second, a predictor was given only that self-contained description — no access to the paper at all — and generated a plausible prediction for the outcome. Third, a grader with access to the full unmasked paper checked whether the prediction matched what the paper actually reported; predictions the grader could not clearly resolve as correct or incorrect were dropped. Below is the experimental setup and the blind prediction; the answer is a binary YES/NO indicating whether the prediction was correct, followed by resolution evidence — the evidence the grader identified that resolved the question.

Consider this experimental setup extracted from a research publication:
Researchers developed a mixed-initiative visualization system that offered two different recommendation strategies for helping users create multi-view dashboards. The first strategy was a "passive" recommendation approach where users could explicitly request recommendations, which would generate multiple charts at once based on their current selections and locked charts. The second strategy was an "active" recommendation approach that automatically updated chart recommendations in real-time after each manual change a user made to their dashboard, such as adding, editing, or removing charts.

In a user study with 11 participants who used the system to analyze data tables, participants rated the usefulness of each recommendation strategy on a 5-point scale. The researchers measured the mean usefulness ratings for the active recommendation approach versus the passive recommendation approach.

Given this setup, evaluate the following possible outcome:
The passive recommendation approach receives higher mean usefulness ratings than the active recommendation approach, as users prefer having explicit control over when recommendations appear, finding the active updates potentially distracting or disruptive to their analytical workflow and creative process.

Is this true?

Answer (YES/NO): YES